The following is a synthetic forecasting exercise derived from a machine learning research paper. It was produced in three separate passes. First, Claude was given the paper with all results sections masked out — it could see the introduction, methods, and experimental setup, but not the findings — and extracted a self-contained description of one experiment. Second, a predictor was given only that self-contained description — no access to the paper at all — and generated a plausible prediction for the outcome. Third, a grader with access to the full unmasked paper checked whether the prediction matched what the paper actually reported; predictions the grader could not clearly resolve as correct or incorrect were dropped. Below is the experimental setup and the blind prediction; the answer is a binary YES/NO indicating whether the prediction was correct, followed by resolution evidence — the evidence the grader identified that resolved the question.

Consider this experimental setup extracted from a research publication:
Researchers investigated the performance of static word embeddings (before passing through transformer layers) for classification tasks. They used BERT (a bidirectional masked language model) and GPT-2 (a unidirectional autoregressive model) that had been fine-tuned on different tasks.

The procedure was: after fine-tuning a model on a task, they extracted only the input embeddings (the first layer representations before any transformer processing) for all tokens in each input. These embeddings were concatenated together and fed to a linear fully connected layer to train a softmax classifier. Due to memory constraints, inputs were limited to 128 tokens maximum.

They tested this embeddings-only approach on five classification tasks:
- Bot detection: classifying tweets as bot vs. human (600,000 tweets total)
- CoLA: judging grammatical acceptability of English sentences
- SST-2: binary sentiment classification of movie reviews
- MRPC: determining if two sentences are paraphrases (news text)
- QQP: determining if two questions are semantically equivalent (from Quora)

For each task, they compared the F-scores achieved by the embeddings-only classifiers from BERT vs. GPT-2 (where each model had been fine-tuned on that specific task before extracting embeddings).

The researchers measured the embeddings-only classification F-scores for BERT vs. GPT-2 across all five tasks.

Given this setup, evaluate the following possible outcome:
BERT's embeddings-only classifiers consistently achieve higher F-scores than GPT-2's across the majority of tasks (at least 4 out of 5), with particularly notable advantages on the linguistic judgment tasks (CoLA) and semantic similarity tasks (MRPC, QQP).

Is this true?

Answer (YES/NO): NO